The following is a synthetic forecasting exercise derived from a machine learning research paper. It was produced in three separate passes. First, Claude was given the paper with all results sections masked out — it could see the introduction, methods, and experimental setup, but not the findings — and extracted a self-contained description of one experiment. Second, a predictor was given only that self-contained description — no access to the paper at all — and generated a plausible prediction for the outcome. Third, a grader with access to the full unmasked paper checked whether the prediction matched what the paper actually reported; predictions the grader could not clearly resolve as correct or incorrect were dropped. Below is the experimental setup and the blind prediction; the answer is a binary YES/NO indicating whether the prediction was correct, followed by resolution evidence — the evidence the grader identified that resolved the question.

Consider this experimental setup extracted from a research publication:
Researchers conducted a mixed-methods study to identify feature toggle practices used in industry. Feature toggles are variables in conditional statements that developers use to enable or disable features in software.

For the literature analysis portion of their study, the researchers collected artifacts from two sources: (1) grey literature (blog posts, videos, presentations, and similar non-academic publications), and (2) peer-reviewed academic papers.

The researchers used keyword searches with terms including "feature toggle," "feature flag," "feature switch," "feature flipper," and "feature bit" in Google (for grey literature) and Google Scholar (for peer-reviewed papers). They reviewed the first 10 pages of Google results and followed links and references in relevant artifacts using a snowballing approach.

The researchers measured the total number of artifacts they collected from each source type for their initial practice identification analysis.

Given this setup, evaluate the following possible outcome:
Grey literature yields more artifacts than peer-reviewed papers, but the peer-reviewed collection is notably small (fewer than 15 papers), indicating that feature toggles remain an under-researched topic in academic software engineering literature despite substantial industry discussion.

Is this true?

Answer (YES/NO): YES